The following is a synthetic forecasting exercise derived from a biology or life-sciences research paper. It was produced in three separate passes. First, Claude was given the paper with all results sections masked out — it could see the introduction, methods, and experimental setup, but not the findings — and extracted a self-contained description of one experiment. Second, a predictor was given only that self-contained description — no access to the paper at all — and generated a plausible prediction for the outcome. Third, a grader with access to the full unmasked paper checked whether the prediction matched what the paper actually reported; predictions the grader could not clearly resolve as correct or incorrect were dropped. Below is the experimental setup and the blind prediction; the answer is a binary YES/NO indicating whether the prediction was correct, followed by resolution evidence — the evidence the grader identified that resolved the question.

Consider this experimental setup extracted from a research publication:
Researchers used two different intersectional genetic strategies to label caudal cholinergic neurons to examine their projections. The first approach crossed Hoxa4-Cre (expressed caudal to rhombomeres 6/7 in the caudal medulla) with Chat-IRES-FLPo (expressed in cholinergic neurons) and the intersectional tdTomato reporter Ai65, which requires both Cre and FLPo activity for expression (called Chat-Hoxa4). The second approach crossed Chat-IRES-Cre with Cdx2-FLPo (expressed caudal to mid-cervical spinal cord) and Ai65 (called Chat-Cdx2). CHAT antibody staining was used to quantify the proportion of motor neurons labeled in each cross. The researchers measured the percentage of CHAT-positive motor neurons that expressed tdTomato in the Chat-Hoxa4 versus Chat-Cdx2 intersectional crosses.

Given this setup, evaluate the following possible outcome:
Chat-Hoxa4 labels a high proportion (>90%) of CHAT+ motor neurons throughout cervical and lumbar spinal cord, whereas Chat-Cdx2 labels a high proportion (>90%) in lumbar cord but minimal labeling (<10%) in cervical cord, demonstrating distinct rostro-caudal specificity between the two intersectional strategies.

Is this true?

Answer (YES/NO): NO